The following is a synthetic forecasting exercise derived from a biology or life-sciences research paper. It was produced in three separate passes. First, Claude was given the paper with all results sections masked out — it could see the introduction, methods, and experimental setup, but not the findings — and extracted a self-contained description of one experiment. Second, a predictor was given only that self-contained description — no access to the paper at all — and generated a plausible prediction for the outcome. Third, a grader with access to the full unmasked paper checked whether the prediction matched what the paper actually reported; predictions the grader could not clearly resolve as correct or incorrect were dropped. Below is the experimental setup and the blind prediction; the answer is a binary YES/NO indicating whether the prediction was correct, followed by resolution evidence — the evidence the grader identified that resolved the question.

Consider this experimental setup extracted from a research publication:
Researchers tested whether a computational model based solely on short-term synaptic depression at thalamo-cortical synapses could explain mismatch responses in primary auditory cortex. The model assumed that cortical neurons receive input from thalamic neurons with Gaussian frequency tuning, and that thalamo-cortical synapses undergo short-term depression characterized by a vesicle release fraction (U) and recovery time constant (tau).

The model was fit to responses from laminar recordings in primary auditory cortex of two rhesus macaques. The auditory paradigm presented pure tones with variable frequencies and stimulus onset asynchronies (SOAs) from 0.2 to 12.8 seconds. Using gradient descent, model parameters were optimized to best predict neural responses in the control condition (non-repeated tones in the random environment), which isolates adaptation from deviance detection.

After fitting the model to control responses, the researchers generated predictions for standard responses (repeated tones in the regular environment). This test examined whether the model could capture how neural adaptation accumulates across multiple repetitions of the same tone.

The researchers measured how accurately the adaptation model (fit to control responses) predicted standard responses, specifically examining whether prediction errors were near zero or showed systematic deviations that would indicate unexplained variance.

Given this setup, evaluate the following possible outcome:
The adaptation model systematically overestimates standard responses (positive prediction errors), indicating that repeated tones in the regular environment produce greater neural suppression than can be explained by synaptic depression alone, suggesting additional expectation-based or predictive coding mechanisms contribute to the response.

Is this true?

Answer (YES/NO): NO